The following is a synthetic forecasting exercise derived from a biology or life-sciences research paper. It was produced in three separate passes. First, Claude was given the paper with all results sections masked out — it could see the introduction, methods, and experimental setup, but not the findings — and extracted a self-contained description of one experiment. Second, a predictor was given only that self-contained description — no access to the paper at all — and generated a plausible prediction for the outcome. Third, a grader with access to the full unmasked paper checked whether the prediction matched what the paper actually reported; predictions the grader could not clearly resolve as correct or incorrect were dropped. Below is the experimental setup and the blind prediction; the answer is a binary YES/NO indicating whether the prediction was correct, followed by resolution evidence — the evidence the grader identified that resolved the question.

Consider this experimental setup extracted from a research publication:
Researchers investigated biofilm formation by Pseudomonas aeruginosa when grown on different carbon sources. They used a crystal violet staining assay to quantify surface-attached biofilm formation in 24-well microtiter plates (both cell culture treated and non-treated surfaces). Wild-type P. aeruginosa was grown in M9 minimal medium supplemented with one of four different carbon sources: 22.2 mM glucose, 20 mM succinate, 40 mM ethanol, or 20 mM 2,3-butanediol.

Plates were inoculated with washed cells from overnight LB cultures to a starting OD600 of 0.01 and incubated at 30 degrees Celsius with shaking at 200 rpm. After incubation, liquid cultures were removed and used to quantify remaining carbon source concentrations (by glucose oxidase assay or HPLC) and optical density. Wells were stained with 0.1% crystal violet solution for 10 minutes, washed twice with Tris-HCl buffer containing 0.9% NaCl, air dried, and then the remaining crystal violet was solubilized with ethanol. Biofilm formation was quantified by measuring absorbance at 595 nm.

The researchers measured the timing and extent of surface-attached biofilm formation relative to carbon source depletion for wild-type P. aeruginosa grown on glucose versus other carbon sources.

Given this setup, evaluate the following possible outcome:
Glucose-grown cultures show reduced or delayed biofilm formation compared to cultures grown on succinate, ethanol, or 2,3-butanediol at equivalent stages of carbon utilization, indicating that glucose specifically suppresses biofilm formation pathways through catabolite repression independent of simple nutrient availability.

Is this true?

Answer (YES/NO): NO